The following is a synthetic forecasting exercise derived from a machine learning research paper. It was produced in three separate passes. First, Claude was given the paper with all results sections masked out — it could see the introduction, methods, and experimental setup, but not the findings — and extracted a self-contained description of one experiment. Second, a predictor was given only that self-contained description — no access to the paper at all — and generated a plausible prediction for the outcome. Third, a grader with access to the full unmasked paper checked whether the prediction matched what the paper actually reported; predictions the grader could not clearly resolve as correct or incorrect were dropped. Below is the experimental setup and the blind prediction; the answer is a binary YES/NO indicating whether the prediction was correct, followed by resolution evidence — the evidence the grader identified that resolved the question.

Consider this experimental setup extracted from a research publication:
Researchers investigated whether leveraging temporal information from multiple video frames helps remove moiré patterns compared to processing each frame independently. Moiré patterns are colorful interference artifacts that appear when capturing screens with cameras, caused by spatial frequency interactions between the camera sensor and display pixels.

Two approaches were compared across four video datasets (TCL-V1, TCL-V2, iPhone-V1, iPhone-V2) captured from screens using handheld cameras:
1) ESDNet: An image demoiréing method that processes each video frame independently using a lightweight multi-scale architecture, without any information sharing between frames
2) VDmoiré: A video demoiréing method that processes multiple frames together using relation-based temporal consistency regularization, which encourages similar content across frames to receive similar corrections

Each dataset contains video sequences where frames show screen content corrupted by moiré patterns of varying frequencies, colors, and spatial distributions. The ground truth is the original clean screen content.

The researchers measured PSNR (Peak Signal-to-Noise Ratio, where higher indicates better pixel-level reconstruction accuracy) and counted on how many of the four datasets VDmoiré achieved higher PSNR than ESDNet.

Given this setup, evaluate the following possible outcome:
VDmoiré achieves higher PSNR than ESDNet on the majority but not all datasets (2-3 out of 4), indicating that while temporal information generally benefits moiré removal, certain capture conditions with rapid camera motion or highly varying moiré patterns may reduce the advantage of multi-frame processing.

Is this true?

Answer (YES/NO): NO